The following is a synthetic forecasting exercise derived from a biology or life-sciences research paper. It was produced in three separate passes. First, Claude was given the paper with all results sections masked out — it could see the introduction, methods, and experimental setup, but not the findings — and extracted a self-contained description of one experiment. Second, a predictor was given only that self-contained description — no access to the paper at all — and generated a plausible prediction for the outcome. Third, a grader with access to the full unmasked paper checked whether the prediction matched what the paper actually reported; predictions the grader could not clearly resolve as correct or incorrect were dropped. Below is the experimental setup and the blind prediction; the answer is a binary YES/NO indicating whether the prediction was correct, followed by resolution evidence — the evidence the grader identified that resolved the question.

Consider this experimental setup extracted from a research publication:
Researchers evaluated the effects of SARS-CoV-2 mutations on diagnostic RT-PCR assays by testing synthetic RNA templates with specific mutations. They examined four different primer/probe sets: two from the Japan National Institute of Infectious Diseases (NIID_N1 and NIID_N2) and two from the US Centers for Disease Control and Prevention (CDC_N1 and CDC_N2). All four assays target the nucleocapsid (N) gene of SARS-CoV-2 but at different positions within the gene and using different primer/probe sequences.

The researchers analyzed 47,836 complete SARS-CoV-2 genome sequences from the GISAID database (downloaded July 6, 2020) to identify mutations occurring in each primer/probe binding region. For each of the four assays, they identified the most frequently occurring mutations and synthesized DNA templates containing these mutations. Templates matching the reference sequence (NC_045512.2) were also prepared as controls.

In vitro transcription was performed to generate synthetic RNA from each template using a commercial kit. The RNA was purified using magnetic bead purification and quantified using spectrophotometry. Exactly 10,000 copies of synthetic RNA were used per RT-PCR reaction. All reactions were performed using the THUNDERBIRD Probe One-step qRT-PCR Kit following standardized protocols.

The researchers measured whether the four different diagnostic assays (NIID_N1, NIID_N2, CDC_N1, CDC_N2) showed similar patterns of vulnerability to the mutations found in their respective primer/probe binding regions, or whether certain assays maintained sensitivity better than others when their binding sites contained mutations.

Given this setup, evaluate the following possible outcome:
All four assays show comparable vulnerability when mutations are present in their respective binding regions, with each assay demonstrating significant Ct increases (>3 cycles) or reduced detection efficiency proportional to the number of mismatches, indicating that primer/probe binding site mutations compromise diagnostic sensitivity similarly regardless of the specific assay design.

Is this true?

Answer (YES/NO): NO